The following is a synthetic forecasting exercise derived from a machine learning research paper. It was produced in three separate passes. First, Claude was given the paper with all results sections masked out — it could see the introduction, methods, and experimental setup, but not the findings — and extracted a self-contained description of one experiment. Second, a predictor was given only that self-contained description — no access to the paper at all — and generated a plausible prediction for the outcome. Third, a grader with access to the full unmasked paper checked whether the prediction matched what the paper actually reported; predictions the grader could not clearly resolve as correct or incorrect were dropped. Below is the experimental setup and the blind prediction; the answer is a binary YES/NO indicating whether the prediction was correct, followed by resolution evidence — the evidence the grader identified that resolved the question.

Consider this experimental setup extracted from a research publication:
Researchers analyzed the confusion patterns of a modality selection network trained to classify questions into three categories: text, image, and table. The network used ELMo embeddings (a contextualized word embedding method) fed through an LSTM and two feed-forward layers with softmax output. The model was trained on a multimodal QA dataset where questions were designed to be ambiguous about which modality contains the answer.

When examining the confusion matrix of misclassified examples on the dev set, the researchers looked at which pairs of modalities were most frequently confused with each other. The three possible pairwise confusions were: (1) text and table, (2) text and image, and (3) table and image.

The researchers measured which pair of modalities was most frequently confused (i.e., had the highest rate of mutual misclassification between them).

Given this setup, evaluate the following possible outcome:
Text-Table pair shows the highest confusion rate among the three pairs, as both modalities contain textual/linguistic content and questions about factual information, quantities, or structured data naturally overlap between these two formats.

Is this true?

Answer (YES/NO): YES